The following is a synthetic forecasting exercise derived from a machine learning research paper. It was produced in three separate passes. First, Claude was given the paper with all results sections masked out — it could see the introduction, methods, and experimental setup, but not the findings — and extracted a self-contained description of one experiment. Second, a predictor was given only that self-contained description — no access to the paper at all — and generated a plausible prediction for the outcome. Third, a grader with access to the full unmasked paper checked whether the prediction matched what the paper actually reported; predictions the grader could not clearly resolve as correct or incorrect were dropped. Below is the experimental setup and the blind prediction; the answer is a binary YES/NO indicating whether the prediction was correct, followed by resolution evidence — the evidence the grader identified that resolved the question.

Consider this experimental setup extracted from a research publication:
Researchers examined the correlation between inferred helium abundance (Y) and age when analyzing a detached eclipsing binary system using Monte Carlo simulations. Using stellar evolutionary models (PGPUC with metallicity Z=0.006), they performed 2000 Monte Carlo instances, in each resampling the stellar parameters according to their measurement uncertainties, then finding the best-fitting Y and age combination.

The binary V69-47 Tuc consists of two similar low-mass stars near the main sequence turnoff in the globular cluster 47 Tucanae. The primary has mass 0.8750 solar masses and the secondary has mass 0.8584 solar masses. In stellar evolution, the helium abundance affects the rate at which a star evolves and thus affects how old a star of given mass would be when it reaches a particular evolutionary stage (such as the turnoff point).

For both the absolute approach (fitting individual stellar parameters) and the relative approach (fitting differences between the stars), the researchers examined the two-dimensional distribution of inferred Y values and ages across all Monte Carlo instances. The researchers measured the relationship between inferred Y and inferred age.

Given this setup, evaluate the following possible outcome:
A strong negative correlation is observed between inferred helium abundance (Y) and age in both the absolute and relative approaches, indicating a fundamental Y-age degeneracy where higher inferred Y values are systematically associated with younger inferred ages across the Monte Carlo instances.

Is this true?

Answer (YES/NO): YES